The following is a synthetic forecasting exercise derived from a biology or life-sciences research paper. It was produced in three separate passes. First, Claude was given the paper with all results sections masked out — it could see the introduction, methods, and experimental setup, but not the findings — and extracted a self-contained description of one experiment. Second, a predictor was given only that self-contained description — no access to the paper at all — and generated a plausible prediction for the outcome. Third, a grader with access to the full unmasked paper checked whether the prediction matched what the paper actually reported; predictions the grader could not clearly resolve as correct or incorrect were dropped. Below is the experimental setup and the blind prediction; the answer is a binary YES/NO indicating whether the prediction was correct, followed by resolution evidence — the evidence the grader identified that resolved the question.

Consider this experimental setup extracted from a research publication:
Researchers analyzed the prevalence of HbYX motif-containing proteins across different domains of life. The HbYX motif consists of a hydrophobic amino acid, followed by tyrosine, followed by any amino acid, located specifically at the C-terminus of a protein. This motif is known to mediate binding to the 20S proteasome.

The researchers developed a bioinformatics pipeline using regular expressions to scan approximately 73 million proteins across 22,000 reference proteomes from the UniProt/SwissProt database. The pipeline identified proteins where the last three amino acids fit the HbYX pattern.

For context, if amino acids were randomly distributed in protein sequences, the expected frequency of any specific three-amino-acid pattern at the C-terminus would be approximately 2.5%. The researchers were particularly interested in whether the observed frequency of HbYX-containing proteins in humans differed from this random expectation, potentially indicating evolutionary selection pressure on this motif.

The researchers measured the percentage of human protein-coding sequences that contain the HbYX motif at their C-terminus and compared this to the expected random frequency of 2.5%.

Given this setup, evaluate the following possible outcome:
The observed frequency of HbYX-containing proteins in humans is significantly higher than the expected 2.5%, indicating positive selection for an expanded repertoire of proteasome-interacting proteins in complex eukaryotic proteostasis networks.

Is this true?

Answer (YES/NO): NO